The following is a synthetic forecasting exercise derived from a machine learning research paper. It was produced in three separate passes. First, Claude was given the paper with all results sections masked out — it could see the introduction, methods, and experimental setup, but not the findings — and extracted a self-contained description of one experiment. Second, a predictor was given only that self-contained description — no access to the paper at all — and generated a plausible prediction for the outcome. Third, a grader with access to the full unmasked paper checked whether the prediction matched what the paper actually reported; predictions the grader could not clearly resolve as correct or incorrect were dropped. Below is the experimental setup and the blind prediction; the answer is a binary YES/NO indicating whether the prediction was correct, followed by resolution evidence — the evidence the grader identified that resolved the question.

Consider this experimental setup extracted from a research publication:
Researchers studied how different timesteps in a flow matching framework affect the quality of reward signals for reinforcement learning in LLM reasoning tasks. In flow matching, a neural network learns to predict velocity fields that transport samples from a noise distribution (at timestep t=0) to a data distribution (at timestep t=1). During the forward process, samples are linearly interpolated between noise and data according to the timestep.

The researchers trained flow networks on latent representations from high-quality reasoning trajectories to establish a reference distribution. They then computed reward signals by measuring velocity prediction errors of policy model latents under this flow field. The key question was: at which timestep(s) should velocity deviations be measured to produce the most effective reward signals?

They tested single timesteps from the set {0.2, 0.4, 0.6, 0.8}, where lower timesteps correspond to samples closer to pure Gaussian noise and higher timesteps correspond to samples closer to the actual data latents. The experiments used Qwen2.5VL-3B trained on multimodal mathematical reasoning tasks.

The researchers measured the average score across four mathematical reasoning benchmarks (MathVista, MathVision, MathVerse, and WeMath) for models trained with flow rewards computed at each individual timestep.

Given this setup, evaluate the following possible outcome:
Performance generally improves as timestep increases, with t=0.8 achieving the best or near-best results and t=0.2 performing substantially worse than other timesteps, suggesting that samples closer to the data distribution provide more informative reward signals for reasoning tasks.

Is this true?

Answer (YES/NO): YES